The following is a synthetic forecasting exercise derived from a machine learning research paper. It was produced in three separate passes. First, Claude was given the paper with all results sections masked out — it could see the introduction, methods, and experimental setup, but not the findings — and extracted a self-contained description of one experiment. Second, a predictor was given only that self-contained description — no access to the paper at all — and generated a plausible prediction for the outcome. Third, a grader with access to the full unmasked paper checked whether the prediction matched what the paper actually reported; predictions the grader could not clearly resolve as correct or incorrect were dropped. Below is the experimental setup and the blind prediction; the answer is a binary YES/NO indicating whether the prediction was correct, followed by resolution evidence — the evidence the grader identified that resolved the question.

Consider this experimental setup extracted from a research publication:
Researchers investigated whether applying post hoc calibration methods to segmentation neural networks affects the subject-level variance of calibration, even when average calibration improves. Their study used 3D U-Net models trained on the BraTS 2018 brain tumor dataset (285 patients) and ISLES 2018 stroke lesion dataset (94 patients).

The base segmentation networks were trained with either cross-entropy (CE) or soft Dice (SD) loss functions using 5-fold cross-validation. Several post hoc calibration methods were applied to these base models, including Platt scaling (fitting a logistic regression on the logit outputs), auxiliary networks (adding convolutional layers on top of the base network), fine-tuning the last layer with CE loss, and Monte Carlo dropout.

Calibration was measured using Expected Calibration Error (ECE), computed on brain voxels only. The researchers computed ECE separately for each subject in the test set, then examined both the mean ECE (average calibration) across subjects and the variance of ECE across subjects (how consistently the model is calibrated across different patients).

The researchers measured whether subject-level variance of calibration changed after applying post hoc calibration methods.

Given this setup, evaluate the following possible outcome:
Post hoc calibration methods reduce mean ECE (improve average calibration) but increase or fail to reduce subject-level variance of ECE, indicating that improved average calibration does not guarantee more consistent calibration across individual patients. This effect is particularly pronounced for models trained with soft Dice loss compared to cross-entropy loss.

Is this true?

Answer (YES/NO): NO